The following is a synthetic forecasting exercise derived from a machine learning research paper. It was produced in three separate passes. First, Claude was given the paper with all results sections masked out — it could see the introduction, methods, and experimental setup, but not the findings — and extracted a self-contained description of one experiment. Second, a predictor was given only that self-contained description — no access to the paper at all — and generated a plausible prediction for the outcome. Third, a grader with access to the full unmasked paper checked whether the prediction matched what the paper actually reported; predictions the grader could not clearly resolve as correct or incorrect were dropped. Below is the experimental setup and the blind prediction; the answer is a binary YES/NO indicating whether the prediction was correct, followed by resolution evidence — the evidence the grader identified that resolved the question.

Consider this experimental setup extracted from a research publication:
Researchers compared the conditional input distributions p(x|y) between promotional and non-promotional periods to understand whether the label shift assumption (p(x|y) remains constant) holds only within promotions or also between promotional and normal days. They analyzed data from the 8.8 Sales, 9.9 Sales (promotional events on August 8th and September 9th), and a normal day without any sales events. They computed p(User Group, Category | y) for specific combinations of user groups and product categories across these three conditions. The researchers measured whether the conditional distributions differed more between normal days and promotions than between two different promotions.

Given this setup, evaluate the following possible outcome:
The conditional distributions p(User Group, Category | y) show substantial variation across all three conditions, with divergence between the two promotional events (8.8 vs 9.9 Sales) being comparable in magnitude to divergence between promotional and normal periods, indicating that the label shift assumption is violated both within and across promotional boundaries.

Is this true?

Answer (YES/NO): NO